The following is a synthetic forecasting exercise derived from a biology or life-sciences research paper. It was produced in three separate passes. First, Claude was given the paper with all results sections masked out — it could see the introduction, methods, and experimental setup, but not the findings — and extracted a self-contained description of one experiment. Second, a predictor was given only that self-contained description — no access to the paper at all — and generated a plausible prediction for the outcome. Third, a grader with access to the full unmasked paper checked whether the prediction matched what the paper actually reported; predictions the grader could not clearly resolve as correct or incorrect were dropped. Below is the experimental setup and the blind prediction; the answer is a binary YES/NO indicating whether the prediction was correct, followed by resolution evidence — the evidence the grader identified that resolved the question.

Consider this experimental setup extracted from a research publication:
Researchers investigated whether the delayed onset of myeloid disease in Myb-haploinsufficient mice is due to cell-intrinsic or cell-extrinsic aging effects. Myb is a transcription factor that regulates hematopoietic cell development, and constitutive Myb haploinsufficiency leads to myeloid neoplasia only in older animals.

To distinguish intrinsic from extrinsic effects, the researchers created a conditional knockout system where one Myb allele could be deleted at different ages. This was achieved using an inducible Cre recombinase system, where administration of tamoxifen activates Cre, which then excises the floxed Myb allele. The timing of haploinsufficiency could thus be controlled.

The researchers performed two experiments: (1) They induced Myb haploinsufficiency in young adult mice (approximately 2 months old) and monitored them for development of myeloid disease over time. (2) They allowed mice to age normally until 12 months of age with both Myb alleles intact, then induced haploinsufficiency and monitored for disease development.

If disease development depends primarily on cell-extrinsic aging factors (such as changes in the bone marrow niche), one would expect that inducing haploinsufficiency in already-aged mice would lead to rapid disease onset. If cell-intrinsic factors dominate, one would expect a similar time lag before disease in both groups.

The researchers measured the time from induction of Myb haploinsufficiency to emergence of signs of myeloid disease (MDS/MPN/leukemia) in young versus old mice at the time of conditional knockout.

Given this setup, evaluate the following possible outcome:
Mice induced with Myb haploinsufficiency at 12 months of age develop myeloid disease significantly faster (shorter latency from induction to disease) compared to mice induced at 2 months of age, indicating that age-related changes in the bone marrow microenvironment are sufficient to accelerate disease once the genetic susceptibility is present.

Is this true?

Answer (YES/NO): NO